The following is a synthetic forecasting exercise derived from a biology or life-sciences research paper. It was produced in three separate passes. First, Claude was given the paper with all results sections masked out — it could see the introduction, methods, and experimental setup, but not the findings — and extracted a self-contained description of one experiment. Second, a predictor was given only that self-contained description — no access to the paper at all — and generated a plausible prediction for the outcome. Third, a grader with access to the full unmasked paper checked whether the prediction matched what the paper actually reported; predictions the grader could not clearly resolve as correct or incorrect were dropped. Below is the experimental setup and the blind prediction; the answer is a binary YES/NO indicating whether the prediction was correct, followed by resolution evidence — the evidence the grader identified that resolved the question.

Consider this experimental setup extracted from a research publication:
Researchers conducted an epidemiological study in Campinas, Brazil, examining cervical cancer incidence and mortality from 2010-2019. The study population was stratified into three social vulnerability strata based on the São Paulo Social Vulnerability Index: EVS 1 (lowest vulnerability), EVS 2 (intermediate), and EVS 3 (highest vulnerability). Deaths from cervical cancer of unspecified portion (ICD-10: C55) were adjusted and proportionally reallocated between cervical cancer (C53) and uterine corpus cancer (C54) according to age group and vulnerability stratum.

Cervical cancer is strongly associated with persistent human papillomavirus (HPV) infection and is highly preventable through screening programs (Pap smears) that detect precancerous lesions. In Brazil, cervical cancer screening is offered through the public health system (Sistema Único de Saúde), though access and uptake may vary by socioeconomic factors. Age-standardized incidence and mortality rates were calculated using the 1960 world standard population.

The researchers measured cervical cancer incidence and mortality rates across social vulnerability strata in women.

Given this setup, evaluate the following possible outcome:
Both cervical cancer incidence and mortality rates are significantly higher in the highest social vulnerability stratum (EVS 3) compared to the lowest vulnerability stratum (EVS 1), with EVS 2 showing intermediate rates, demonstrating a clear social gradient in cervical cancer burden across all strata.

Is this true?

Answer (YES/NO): NO